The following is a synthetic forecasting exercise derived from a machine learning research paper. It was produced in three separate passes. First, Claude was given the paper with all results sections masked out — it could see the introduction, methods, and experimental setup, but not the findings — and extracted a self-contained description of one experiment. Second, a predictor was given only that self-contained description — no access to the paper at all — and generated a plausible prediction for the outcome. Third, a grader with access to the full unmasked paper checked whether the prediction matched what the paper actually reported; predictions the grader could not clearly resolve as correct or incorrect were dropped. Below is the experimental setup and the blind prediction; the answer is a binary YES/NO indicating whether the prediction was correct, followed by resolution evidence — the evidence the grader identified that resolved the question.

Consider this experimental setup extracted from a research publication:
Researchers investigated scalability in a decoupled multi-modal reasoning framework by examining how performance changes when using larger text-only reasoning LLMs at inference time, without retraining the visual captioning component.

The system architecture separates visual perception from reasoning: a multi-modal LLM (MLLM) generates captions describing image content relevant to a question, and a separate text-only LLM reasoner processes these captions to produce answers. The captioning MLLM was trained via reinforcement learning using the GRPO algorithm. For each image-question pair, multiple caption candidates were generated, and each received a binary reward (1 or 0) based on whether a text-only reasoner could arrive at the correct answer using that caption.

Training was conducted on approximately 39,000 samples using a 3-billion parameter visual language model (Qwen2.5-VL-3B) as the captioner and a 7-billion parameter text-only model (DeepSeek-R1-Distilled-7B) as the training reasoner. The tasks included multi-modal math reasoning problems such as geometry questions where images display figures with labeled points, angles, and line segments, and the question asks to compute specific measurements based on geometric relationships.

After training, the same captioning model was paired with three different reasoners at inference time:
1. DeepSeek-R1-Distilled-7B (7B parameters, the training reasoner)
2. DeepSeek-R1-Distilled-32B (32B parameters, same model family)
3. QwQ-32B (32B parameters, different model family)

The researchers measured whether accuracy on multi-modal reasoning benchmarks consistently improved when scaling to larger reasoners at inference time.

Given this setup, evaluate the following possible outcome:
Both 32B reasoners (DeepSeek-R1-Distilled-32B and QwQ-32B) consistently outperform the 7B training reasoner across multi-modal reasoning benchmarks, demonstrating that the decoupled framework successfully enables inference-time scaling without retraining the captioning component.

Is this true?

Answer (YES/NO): YES